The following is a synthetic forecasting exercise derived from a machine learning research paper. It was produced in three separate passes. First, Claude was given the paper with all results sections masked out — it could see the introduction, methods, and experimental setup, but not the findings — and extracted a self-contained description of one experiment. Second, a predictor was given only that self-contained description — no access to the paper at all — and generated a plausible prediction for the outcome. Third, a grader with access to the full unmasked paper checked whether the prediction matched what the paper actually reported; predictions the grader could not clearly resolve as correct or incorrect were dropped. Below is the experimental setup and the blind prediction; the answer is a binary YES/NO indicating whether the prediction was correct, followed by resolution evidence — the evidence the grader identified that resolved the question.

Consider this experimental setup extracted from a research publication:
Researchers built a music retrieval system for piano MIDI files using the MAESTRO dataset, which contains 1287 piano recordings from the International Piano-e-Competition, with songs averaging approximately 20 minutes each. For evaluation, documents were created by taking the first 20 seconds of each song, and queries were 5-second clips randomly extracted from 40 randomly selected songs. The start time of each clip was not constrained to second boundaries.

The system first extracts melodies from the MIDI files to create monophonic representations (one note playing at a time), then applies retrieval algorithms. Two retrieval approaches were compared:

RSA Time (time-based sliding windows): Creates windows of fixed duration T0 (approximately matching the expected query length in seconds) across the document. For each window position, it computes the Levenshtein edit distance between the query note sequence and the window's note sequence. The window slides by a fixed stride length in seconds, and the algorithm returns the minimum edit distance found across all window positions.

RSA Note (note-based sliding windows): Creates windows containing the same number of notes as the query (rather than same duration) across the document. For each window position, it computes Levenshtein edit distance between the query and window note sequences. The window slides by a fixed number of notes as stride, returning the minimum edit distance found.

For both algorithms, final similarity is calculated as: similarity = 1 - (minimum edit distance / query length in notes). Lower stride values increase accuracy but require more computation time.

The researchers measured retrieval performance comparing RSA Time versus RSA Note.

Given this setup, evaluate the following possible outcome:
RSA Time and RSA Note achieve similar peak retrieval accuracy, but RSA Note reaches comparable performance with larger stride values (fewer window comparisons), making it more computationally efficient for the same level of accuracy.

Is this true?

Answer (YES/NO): NO